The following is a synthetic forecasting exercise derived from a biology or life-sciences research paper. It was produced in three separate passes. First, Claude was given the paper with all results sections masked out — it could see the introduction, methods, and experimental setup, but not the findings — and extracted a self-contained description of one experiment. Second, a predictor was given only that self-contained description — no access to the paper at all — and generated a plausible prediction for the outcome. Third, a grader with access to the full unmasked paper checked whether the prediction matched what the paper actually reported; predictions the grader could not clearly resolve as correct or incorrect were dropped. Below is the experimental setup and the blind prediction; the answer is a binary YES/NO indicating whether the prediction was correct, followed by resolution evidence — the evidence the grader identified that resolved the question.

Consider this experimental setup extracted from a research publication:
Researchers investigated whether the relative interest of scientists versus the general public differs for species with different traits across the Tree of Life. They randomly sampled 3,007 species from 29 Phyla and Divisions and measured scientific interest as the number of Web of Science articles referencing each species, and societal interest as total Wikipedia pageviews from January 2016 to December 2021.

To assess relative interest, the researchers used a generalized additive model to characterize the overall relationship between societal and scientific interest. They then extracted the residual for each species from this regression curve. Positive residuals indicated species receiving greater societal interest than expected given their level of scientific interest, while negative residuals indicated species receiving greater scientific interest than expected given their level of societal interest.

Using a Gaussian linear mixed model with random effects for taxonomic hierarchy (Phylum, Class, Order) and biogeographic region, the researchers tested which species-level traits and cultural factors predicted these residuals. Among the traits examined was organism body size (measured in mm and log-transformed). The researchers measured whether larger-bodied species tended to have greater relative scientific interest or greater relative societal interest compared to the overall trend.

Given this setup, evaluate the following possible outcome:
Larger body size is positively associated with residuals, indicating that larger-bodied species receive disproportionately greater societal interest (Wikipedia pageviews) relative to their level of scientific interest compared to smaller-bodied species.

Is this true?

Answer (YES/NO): YES